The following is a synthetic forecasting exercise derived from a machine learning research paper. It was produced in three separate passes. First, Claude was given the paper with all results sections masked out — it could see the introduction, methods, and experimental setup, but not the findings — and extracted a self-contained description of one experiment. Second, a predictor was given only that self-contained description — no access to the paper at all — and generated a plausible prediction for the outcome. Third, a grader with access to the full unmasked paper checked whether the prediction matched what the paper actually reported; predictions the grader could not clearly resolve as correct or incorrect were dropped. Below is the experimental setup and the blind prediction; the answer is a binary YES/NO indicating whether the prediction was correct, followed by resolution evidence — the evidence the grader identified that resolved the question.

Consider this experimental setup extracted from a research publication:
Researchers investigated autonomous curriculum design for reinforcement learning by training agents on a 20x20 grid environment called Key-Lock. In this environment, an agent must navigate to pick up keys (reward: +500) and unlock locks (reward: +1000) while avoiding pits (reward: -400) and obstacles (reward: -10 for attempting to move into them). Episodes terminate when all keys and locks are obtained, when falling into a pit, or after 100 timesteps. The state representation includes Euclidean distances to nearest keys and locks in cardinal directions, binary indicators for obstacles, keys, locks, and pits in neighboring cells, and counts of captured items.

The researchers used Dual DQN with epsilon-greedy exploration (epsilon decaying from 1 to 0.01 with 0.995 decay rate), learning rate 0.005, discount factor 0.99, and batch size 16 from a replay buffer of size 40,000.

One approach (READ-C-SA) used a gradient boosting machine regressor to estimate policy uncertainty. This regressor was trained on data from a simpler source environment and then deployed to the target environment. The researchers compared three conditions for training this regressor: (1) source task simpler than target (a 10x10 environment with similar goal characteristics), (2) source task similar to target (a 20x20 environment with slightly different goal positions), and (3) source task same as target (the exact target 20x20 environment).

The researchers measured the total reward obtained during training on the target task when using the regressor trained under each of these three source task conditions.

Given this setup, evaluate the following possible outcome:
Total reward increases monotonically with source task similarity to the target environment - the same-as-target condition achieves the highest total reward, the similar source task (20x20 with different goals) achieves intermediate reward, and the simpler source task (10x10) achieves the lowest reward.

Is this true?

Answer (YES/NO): NO